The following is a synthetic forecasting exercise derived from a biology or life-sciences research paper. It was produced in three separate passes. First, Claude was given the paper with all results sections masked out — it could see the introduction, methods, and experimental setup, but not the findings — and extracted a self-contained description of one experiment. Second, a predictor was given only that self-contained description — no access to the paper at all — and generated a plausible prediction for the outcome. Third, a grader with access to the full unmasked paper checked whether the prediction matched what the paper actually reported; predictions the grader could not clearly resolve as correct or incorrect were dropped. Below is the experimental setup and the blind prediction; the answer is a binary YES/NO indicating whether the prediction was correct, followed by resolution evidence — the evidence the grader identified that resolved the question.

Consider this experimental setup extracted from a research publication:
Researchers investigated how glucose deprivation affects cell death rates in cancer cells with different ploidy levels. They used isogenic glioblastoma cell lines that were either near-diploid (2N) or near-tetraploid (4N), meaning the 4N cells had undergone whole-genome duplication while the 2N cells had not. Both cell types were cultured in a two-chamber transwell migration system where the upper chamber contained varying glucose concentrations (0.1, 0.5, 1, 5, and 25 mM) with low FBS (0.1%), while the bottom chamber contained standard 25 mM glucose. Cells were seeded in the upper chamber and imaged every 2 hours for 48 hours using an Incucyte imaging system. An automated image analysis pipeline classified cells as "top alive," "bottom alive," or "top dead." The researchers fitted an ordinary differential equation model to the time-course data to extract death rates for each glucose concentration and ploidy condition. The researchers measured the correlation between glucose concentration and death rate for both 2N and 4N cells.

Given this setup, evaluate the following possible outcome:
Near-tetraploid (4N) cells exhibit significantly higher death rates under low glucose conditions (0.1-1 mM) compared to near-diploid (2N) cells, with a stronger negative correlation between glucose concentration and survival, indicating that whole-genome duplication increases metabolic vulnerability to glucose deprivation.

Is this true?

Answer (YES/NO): NO